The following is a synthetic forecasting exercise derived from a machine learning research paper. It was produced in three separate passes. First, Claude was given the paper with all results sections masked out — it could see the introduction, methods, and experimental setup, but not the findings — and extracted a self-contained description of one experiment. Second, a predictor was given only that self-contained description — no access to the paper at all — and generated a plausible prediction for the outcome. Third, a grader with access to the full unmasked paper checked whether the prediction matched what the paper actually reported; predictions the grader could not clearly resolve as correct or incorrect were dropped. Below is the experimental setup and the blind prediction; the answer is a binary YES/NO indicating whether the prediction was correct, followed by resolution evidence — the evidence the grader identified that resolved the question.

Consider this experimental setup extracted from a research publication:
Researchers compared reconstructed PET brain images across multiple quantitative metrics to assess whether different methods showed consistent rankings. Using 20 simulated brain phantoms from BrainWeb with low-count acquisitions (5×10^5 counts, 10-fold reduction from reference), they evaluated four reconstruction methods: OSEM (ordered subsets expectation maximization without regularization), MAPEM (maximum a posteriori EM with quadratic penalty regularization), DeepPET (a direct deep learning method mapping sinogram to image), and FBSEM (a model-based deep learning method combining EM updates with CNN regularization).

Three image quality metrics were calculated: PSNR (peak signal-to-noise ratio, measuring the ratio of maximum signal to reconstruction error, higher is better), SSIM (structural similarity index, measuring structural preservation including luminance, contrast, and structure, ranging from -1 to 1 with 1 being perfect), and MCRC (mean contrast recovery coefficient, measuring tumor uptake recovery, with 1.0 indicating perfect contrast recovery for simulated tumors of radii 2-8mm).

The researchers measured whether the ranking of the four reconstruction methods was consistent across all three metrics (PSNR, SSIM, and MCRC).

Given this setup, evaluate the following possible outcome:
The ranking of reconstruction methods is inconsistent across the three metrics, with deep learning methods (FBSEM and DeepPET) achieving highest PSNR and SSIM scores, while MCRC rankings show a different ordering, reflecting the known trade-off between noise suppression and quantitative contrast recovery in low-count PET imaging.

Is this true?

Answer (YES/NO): NO